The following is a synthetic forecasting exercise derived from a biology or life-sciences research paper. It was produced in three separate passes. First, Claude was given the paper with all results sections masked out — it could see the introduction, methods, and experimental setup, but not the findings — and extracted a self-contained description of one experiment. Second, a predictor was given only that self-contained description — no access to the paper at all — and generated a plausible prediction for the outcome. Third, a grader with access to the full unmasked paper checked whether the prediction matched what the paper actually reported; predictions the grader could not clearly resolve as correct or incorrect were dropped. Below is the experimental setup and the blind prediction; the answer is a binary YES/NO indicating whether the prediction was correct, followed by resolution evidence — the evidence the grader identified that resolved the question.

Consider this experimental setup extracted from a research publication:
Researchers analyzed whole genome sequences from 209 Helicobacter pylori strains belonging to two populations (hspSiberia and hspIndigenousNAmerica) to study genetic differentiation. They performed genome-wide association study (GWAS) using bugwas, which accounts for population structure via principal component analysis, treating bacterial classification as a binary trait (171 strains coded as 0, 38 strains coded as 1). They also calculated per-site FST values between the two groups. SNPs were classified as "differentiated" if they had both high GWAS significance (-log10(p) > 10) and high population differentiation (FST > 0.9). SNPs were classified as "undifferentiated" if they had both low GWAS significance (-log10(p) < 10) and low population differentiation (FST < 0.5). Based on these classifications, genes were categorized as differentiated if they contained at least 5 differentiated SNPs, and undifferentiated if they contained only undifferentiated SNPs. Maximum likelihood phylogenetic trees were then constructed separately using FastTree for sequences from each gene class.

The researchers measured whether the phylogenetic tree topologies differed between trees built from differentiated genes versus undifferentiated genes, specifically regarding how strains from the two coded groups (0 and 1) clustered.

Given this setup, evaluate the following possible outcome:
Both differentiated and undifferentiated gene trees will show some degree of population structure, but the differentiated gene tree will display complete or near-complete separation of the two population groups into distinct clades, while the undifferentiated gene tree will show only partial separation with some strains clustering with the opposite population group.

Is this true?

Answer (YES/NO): NO